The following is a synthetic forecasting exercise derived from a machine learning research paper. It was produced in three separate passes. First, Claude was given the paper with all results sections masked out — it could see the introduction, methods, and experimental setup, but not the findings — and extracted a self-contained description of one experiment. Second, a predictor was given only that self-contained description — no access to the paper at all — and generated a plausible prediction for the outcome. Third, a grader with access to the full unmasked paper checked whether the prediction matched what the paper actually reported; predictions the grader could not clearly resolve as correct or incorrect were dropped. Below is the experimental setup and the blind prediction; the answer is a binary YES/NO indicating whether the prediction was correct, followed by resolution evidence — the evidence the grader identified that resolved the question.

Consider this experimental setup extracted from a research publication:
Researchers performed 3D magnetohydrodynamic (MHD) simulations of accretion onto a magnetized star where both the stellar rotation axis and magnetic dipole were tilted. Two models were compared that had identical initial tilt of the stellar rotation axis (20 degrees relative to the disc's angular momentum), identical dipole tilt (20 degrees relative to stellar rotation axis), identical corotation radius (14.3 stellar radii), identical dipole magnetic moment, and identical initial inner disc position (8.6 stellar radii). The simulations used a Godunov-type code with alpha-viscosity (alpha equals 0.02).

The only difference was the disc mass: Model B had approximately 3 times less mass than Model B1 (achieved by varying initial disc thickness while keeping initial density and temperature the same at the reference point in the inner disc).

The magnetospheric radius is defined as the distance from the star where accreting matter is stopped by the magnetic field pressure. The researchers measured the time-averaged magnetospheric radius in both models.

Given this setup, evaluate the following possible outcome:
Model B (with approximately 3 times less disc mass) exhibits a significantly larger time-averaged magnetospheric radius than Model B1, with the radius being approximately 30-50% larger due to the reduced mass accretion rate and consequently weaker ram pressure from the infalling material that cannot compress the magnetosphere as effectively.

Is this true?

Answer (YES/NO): NO